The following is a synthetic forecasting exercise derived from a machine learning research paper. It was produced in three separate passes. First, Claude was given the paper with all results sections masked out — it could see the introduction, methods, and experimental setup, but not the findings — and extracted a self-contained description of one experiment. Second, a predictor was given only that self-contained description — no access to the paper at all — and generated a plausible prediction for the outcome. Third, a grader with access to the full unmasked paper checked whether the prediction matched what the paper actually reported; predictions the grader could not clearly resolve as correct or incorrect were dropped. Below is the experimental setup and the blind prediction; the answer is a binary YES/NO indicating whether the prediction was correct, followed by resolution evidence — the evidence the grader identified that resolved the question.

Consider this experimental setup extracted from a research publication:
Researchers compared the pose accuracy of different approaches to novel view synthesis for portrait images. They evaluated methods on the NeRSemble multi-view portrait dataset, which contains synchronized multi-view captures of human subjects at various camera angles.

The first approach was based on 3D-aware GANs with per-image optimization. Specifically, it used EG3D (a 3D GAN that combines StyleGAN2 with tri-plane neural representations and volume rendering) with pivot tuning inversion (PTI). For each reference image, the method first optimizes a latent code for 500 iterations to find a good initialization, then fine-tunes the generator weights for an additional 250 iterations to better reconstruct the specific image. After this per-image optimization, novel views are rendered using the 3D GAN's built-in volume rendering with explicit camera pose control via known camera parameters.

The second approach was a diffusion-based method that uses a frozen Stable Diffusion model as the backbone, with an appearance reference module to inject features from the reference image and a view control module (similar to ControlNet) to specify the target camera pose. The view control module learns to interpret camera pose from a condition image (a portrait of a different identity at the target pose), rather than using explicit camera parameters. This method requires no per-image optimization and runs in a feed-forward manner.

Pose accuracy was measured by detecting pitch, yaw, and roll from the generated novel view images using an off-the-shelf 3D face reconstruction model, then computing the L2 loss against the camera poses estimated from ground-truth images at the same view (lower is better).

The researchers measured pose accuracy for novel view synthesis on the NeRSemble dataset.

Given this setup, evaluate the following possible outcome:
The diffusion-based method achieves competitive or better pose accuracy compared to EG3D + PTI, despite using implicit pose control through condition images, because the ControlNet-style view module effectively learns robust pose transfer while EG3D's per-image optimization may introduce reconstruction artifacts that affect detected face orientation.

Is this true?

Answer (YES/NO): NO